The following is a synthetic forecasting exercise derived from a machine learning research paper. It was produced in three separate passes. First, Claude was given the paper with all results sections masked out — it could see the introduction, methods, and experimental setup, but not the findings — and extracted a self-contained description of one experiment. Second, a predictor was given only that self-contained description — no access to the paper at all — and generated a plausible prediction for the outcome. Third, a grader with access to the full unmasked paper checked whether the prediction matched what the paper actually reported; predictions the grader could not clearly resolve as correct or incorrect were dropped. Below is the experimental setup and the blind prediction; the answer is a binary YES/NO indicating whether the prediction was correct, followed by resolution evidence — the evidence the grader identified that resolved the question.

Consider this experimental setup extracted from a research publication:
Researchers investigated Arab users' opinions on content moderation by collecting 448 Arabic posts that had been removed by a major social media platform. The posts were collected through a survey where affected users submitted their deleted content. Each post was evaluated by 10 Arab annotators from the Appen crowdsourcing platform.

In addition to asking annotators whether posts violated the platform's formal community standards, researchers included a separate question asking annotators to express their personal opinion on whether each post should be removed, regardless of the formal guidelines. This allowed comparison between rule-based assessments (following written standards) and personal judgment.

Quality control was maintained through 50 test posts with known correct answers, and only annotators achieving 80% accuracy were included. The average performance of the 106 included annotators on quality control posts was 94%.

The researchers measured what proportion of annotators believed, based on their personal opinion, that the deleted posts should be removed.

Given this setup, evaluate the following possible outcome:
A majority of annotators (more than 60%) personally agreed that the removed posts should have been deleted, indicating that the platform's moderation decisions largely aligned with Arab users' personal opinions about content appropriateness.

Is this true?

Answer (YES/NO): NO